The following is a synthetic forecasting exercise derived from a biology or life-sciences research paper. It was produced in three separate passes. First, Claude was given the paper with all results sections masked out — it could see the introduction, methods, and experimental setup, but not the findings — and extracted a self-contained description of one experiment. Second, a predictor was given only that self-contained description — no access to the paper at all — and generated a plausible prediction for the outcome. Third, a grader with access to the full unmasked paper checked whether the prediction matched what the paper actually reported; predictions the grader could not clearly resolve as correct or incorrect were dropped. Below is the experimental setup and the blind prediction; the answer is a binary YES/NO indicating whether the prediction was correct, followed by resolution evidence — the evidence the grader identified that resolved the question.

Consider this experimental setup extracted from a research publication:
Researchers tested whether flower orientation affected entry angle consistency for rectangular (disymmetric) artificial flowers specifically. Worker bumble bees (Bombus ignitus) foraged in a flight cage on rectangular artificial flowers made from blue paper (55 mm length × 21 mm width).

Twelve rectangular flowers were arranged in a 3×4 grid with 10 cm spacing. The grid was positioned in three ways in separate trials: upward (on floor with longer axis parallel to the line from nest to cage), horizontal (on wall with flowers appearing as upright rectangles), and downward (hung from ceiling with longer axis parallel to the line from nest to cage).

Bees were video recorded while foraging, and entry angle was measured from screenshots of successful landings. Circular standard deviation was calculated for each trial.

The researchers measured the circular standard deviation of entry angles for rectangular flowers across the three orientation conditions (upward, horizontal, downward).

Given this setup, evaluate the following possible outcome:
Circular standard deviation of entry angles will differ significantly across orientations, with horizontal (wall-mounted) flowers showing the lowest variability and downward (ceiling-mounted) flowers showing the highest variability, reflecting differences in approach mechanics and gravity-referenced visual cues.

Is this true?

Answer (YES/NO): NO